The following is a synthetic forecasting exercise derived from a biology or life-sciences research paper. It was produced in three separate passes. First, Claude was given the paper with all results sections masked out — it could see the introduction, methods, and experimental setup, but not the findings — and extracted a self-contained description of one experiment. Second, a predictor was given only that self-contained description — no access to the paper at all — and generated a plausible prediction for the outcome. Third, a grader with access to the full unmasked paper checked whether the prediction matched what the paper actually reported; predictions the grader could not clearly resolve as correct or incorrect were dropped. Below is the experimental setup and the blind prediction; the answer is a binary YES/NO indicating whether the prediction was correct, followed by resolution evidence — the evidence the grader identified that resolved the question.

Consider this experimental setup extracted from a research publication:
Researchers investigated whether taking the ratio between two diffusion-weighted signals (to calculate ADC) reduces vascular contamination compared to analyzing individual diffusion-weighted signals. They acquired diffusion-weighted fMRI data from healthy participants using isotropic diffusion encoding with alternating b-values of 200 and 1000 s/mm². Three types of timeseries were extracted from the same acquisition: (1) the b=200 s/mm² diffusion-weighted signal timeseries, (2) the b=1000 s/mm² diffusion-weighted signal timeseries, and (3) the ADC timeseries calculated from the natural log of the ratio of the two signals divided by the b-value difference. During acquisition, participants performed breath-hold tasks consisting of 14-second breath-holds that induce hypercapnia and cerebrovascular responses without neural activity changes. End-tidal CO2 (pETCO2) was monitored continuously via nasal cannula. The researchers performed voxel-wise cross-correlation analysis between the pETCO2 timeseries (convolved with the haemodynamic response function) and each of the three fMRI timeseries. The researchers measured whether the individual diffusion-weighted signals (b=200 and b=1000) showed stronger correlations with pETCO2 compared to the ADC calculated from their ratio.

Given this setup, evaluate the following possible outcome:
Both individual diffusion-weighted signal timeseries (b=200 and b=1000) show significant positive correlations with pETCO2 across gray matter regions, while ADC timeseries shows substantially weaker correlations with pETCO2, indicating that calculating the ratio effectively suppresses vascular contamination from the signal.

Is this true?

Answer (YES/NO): YES